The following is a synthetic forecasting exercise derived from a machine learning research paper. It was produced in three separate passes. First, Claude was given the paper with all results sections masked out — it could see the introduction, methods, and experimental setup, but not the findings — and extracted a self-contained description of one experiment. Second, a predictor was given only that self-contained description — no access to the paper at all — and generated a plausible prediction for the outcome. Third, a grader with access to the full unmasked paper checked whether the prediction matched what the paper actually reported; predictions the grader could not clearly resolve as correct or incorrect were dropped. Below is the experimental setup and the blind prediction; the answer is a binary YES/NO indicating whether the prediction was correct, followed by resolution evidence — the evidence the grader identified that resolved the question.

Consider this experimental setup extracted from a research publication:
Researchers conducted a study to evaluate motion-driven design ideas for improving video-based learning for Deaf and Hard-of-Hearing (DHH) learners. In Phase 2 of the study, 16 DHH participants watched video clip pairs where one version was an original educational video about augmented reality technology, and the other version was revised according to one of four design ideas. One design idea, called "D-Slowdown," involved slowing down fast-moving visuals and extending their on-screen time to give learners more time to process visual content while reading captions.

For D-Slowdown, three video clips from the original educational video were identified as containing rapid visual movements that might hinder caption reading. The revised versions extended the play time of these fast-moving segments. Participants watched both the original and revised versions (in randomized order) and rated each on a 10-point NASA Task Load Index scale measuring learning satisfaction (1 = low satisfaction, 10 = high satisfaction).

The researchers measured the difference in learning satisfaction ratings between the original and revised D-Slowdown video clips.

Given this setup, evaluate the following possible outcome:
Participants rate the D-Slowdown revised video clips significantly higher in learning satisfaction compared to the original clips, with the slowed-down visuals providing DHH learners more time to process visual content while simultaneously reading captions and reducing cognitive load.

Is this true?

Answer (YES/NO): NO